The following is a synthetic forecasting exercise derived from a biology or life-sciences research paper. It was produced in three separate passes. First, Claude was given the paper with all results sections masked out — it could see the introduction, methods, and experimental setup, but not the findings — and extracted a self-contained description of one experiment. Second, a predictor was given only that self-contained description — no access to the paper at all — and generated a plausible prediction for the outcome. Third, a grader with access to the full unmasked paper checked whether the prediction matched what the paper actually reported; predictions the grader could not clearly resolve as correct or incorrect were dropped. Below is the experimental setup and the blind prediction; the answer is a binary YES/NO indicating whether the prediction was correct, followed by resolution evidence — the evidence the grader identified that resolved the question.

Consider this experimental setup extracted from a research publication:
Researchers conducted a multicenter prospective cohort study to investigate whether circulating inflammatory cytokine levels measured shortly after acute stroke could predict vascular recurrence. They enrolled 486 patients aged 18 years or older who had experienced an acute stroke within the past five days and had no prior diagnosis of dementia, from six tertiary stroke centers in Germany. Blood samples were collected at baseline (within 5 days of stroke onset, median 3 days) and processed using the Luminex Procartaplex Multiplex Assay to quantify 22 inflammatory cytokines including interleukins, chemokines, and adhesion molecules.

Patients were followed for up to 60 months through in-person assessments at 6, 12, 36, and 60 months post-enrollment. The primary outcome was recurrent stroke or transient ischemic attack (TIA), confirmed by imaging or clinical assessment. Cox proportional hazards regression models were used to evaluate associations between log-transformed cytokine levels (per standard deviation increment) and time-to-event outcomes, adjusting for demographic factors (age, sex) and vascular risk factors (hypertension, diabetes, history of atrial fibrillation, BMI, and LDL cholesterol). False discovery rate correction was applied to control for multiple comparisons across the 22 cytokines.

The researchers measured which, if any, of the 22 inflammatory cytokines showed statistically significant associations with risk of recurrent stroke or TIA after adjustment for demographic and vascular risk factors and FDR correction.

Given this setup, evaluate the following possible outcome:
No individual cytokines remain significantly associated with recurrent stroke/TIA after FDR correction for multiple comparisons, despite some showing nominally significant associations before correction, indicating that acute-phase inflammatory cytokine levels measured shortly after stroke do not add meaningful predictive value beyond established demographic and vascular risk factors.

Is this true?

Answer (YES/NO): NO